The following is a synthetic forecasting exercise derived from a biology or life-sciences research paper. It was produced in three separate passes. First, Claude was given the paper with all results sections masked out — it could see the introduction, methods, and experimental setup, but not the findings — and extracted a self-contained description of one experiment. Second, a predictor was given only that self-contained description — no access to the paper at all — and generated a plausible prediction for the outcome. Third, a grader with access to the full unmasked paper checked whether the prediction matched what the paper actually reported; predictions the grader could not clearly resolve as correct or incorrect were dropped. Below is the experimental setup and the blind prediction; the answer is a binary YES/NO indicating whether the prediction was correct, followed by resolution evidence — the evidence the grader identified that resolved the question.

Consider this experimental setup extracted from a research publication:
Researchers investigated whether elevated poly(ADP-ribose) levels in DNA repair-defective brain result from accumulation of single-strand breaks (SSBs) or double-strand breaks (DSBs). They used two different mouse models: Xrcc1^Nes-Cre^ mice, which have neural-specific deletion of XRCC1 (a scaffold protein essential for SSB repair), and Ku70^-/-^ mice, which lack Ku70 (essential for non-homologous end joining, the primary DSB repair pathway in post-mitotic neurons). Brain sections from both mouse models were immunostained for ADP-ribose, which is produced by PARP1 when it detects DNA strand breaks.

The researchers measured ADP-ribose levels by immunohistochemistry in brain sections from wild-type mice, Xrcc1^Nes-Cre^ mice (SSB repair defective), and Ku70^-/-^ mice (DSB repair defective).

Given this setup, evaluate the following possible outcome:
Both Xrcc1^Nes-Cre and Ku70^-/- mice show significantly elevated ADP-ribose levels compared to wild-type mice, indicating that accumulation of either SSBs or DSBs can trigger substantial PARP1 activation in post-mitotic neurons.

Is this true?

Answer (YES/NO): NO